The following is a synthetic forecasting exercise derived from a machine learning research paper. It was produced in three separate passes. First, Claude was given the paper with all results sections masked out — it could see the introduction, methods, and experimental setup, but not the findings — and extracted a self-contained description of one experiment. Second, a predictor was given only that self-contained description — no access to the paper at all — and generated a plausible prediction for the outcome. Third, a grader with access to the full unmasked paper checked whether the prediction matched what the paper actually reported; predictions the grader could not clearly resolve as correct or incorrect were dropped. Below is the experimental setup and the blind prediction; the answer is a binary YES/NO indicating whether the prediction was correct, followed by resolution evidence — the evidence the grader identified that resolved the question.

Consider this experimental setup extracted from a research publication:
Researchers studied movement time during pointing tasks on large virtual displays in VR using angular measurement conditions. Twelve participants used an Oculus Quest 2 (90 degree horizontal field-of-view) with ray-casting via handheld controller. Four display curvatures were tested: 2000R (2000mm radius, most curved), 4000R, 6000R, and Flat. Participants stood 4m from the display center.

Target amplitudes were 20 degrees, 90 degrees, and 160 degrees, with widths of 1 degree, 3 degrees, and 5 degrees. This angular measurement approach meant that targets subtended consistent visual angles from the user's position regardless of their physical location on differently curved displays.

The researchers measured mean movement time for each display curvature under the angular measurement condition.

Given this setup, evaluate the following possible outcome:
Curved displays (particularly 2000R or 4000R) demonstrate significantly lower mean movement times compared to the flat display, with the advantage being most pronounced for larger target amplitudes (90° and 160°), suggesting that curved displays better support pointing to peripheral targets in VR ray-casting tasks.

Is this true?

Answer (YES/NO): NO